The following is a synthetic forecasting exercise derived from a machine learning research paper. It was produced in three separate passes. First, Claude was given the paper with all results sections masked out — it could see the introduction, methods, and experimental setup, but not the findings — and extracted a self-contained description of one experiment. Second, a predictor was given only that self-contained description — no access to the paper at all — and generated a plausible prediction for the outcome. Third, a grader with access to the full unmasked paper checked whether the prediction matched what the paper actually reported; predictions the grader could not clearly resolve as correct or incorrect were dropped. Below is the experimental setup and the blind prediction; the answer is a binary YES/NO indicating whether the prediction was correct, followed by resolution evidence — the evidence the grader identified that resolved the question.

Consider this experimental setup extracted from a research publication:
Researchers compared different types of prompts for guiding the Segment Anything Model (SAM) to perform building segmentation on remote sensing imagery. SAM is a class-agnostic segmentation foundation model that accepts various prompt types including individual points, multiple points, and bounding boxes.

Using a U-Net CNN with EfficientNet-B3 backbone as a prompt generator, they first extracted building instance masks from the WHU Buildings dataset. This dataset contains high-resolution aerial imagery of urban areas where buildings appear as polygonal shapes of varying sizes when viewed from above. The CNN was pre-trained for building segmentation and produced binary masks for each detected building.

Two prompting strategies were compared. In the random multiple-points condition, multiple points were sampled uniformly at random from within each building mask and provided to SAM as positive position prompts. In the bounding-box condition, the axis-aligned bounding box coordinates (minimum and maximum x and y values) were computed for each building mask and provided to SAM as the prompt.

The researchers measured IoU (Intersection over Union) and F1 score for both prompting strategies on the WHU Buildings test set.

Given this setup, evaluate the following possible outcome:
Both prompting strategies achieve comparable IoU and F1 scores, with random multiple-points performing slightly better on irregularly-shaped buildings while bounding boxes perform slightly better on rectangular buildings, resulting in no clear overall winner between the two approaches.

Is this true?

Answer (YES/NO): NO